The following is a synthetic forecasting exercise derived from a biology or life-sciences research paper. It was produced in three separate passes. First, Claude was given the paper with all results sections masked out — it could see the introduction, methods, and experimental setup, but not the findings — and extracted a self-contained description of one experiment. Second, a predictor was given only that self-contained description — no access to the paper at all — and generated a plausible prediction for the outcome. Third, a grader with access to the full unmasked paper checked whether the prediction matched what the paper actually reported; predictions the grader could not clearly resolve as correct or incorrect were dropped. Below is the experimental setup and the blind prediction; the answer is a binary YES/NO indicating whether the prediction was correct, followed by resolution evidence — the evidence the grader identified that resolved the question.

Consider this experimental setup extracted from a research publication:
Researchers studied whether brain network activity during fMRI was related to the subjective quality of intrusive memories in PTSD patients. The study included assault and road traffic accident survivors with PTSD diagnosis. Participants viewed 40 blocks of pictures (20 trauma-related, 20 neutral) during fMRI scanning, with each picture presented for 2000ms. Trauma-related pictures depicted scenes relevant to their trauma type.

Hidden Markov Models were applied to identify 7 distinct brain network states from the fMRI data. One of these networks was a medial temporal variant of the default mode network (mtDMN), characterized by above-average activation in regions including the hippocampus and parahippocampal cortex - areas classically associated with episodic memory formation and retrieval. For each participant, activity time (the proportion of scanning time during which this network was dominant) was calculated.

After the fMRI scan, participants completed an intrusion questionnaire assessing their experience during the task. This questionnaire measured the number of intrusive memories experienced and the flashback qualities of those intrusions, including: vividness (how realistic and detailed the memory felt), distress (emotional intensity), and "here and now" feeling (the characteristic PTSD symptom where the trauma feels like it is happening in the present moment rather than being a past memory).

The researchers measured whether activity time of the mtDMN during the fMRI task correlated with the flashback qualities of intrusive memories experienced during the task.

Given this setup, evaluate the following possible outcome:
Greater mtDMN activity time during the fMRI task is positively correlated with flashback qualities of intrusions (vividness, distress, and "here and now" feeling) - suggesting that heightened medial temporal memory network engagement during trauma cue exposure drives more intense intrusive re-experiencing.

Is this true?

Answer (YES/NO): NO